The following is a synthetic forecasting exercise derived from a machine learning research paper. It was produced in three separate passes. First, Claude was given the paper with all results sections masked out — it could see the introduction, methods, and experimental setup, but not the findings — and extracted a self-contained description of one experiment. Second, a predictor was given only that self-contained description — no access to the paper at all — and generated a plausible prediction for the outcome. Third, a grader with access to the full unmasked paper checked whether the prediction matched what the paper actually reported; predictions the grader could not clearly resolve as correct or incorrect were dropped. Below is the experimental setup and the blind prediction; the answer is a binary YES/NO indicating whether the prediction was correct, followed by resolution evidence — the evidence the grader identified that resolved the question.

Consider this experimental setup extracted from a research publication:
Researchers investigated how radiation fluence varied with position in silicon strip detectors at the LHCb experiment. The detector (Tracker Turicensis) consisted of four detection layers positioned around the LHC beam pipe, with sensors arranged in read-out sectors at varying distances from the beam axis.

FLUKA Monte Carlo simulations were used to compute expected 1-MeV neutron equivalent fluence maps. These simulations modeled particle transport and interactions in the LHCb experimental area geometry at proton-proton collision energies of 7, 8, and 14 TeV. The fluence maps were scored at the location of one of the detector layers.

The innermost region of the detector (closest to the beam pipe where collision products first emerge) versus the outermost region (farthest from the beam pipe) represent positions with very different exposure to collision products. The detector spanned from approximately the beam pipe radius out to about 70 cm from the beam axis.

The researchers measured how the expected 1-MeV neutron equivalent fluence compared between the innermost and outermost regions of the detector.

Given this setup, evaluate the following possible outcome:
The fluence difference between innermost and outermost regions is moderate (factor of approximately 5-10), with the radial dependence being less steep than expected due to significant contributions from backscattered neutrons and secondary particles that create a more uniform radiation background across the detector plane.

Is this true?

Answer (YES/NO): NO